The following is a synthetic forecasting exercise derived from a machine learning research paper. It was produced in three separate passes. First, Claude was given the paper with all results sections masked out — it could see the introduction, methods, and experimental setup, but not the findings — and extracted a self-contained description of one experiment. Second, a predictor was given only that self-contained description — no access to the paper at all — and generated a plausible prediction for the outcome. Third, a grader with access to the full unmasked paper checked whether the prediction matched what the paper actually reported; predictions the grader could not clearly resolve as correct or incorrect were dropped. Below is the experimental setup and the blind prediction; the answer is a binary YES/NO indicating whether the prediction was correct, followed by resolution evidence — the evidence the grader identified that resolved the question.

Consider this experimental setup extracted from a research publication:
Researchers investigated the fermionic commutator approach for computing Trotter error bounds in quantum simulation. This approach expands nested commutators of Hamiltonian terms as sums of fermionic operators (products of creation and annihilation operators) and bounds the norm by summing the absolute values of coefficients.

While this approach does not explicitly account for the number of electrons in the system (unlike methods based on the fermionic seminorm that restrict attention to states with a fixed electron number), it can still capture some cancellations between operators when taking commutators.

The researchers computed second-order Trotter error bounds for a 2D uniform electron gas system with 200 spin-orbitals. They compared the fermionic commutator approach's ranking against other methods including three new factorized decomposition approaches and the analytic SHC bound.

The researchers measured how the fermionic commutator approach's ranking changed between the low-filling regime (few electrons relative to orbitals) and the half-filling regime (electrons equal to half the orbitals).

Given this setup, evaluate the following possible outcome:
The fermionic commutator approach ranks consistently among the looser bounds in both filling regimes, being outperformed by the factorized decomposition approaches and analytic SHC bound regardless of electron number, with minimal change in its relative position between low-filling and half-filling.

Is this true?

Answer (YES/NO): NO